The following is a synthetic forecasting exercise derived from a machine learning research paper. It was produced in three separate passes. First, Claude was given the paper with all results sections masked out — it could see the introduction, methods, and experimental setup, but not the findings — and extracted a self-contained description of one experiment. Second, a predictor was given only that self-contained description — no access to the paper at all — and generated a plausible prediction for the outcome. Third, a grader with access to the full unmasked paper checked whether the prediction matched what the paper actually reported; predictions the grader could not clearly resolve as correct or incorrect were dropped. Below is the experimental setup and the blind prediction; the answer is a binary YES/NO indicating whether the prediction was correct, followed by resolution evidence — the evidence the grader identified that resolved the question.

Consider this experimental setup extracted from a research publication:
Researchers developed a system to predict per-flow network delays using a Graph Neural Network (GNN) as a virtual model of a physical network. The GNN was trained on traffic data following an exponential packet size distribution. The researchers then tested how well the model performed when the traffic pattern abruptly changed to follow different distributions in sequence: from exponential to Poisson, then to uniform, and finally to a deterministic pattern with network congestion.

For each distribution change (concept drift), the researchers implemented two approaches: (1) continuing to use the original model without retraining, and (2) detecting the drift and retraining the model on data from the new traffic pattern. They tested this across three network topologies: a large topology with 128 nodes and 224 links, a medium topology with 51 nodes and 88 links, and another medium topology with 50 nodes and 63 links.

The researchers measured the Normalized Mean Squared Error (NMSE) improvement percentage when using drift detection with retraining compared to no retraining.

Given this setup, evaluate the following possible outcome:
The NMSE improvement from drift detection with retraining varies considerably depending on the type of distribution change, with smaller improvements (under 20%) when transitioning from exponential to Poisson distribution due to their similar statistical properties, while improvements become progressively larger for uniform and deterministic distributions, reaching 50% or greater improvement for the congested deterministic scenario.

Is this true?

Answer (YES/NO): NO